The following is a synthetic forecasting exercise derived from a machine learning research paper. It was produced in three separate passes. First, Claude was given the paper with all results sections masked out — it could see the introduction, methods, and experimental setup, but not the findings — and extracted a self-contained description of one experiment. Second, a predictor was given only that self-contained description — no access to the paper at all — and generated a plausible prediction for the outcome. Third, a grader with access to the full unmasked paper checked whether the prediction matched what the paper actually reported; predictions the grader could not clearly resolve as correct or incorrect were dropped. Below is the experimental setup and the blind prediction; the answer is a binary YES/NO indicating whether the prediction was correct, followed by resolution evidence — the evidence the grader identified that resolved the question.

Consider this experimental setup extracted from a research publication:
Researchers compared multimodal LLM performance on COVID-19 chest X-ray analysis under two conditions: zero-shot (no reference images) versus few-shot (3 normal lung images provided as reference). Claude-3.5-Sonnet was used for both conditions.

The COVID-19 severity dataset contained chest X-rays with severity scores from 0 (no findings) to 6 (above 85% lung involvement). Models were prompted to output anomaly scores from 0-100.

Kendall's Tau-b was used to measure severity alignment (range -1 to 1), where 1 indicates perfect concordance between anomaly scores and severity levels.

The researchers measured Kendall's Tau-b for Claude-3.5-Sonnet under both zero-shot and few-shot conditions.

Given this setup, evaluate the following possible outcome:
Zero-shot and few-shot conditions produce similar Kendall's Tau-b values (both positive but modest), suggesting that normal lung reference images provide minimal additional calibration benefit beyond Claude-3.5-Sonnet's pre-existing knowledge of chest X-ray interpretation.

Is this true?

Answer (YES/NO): YES